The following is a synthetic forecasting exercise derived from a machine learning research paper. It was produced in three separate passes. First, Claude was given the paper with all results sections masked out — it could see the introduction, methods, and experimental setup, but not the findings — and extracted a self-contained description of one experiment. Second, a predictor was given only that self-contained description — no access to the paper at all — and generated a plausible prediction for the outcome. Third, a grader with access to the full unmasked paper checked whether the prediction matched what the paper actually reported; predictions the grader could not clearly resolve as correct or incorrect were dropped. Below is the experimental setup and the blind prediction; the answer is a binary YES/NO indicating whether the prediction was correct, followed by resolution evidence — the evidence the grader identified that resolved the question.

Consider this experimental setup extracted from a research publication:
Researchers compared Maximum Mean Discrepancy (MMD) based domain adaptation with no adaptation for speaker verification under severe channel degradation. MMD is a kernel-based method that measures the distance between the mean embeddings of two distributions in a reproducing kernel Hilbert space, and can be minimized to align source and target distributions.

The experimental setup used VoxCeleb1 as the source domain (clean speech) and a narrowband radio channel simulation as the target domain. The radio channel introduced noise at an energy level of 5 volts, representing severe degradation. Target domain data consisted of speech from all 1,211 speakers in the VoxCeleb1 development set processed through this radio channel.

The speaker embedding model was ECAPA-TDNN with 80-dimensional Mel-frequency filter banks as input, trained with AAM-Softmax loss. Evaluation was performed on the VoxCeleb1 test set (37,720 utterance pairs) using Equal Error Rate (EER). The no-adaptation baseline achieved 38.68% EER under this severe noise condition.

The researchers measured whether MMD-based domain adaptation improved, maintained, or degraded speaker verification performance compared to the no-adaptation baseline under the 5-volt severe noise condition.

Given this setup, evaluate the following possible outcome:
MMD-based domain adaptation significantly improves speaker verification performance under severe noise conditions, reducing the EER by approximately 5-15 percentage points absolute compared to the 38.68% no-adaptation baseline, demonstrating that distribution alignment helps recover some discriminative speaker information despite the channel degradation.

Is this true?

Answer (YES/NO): NO